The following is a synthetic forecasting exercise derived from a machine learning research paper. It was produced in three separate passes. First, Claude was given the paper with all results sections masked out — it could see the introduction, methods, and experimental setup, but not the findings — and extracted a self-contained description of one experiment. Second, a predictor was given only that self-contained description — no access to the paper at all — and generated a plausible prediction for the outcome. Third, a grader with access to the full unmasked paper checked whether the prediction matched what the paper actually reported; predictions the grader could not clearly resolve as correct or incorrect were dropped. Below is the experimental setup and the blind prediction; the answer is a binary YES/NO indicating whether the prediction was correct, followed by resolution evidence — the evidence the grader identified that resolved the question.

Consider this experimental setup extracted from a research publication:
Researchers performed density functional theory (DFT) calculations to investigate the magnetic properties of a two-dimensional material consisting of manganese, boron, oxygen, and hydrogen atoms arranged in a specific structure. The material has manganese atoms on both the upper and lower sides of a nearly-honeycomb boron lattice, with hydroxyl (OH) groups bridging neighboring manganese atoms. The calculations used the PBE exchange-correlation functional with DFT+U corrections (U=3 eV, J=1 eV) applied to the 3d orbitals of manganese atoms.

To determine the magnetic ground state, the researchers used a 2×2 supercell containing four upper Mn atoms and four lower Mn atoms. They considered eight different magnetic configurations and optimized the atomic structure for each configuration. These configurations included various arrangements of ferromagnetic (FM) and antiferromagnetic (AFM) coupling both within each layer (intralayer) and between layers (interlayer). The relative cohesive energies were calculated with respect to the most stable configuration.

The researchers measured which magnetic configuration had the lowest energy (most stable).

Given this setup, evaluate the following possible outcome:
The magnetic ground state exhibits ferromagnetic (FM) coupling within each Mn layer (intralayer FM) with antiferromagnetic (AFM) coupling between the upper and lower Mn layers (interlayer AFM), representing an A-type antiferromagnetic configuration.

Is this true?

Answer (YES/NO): YES